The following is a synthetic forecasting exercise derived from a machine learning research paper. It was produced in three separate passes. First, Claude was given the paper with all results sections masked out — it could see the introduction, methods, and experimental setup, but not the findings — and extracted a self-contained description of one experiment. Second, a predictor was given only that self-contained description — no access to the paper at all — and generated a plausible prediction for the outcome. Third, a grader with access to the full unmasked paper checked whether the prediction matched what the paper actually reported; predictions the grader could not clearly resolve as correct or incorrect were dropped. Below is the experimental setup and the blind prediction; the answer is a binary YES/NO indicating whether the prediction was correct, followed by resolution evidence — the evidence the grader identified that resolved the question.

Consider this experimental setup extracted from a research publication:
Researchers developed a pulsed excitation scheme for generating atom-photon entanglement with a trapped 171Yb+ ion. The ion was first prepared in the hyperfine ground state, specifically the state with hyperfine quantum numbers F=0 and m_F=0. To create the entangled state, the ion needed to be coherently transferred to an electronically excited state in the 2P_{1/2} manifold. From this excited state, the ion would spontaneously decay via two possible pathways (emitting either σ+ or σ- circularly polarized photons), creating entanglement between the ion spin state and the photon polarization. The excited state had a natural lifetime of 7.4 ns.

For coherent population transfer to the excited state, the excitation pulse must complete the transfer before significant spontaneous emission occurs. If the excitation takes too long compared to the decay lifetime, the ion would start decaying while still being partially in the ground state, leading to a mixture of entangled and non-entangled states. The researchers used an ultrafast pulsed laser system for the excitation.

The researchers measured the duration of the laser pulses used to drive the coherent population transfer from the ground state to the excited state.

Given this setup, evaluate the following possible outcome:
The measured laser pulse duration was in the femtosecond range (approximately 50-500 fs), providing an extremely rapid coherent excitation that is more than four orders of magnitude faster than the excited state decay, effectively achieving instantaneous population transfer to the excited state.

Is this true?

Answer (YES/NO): NO